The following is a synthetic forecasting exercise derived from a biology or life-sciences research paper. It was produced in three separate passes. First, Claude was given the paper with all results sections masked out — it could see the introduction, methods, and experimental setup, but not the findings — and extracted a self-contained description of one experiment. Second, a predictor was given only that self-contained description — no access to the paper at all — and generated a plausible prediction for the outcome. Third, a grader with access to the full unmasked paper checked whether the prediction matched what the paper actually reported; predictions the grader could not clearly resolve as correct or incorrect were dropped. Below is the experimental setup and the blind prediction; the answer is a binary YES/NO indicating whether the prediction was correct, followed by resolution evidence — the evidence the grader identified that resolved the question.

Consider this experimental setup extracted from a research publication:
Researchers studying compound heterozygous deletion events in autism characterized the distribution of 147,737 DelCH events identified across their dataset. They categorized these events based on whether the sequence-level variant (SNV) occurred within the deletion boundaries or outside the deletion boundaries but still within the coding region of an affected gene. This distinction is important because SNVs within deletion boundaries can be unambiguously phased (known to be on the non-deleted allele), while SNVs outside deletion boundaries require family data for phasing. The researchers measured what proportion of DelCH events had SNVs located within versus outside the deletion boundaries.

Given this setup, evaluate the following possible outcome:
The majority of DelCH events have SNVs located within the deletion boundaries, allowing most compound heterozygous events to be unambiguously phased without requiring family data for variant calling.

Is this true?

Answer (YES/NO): NO